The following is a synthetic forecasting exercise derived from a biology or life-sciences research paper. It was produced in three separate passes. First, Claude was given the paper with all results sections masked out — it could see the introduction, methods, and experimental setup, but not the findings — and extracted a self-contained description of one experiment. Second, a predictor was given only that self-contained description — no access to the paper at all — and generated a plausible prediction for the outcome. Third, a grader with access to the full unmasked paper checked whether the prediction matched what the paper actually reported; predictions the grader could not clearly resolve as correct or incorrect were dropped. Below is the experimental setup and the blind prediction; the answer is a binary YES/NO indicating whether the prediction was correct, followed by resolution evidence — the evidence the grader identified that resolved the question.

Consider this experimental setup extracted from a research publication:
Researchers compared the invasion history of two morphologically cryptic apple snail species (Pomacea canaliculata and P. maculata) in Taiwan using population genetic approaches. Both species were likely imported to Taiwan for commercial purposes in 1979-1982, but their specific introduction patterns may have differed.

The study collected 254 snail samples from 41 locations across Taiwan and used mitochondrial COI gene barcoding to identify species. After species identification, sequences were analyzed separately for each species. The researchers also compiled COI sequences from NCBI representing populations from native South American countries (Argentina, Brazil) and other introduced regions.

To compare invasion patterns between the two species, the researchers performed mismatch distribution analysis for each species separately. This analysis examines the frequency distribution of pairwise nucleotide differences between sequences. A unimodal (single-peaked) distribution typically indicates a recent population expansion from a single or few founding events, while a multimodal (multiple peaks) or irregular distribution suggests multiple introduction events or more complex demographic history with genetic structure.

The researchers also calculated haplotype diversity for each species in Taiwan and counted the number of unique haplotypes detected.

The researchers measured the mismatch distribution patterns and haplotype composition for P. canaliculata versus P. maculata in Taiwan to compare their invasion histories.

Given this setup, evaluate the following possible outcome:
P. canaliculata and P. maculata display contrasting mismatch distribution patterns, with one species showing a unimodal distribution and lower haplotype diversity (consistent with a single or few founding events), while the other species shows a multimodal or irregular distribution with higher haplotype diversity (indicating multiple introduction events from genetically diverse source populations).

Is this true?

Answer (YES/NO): NO